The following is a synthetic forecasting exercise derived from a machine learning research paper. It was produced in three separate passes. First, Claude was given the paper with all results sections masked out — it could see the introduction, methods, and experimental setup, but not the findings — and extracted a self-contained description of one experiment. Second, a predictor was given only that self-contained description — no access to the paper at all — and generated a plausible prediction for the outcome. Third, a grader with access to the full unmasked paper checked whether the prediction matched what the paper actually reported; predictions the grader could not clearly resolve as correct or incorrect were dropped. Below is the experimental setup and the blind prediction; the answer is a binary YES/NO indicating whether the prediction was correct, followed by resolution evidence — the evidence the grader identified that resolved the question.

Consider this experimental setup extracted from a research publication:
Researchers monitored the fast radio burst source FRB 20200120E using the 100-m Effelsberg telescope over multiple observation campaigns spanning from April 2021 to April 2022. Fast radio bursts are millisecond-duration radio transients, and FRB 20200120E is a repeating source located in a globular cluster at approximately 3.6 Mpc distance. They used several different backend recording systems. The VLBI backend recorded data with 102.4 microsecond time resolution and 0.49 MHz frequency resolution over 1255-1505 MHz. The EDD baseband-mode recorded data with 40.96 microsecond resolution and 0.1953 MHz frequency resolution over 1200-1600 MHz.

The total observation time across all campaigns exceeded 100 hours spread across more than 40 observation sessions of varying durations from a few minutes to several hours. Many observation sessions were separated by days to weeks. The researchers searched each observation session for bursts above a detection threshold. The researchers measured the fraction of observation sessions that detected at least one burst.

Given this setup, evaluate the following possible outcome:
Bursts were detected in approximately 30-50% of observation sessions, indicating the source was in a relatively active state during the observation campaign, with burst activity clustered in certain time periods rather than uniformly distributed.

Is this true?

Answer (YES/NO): NO